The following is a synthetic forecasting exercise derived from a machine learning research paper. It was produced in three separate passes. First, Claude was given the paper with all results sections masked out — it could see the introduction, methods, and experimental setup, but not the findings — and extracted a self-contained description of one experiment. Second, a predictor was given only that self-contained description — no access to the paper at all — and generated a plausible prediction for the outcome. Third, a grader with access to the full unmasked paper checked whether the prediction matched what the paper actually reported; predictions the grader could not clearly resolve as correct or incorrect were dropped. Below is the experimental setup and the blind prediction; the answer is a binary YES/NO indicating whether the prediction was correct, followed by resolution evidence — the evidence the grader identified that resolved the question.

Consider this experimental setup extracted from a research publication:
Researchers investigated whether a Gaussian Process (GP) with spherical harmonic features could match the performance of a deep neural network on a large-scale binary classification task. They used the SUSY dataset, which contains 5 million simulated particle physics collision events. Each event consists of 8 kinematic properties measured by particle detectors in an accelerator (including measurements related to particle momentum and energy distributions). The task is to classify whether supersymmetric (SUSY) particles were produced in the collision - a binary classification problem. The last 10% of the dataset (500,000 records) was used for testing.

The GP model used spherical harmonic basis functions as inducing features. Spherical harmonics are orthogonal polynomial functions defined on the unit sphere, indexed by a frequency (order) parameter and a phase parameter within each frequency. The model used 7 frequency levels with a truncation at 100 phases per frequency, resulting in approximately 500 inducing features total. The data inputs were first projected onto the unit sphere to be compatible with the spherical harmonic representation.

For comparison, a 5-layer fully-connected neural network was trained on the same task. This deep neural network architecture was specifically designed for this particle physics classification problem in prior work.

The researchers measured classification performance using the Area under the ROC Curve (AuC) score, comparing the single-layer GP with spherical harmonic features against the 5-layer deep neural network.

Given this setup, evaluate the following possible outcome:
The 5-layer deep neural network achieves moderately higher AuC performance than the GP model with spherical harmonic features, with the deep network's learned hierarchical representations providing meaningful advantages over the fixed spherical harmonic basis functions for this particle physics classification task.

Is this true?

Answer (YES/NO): NO